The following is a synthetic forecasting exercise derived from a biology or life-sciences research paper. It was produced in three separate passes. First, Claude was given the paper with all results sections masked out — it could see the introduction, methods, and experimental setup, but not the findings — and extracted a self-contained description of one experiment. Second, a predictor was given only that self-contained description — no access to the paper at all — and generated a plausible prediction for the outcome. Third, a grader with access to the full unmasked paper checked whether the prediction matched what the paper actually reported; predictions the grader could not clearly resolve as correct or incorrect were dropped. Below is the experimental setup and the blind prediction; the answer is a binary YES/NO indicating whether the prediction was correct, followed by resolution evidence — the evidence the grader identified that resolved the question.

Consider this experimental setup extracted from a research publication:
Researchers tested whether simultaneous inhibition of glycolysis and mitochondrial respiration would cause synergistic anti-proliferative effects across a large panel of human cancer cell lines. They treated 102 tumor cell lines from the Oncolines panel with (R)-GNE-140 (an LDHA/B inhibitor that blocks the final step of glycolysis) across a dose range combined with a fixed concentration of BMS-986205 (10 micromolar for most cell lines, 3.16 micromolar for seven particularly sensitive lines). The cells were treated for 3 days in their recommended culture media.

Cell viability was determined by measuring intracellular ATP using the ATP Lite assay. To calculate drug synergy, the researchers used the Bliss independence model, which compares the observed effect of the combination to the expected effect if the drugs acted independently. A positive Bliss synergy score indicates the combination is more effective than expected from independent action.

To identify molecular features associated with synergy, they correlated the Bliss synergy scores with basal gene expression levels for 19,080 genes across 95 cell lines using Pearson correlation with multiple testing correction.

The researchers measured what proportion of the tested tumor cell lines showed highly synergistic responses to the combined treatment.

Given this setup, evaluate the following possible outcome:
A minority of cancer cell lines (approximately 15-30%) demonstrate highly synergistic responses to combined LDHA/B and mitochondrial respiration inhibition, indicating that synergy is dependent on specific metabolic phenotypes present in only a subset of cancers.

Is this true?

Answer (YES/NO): NO